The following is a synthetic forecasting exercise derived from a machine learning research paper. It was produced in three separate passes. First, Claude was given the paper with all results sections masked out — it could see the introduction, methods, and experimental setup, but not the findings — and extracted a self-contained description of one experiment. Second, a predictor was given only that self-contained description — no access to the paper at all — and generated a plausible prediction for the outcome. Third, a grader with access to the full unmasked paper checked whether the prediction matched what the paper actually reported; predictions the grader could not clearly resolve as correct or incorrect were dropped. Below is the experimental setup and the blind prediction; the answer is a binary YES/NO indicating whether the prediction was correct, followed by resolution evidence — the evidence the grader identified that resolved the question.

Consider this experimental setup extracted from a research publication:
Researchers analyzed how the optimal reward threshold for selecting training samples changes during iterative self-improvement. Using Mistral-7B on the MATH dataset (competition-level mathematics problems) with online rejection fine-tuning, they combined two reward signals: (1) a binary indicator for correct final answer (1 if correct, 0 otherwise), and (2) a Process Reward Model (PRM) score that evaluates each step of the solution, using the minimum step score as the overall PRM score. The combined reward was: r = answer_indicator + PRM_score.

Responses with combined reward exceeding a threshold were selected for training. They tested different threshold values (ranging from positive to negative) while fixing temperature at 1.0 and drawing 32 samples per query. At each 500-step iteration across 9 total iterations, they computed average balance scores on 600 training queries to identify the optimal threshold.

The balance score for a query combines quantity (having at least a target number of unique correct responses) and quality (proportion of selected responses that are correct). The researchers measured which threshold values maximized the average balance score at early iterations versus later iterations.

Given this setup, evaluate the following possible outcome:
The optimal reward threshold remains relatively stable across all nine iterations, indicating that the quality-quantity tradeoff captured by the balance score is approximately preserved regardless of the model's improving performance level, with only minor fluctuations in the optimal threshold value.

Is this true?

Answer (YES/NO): NO